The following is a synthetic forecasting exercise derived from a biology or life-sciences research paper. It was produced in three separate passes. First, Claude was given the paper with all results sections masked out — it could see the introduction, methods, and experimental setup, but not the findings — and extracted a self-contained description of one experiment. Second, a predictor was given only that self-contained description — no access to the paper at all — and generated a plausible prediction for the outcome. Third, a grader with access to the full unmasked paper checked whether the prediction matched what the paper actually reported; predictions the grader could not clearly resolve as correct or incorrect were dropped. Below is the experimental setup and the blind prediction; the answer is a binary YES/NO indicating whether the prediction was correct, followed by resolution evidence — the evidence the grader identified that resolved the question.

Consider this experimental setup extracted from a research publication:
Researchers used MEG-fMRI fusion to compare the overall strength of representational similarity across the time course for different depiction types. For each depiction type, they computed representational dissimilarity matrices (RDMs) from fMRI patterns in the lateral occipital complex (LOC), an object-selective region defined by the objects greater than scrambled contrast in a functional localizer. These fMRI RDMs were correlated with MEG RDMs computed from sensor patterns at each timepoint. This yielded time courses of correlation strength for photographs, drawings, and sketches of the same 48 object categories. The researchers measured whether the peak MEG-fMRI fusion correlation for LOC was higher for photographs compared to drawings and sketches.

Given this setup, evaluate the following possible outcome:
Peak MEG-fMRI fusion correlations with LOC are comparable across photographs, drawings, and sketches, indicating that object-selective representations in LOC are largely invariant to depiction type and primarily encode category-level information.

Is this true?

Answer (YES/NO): NO